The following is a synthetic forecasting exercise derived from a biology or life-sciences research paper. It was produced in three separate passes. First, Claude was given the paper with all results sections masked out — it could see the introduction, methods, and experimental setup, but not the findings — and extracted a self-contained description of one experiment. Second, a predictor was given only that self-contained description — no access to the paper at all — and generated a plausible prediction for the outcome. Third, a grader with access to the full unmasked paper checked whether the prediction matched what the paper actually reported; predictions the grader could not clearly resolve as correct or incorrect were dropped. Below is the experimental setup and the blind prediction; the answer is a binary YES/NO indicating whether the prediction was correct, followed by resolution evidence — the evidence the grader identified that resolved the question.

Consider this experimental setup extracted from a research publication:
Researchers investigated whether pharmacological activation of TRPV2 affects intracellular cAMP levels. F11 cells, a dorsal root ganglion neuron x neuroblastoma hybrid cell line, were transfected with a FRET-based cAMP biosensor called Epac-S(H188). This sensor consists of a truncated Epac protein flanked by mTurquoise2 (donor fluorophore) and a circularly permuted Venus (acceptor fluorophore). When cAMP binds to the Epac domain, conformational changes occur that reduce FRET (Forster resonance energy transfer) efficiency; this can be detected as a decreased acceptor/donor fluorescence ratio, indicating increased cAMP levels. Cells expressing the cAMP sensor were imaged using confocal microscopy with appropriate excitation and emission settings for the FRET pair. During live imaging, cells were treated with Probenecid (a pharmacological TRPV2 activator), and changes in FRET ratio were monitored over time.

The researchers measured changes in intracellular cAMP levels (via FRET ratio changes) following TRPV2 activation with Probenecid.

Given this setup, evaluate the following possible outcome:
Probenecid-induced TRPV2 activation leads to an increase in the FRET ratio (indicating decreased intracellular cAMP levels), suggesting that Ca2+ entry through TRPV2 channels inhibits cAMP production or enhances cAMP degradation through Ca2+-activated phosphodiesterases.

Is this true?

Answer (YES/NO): NO